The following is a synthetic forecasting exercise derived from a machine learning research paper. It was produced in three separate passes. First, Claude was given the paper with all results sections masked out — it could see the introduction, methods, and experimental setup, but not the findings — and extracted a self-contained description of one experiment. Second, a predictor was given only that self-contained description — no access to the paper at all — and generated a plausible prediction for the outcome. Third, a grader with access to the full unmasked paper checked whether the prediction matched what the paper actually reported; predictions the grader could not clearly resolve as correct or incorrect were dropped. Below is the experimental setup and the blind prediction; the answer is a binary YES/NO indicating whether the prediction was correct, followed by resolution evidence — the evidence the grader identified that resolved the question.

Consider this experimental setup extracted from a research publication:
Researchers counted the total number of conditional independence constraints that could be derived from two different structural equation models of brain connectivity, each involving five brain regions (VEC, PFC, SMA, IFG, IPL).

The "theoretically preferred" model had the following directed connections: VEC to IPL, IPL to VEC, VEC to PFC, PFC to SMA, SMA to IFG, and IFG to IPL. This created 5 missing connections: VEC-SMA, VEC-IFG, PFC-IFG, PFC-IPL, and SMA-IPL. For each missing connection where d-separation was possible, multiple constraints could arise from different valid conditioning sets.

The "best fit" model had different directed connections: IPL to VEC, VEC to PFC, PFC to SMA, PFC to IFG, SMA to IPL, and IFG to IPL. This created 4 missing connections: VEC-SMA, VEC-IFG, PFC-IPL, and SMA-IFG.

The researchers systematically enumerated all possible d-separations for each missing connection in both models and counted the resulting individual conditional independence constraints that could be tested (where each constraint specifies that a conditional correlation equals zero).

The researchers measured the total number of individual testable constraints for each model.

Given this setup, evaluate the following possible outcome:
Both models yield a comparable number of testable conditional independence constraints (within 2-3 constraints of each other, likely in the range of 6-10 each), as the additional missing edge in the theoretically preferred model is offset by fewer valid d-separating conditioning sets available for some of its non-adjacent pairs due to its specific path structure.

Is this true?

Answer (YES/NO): NO